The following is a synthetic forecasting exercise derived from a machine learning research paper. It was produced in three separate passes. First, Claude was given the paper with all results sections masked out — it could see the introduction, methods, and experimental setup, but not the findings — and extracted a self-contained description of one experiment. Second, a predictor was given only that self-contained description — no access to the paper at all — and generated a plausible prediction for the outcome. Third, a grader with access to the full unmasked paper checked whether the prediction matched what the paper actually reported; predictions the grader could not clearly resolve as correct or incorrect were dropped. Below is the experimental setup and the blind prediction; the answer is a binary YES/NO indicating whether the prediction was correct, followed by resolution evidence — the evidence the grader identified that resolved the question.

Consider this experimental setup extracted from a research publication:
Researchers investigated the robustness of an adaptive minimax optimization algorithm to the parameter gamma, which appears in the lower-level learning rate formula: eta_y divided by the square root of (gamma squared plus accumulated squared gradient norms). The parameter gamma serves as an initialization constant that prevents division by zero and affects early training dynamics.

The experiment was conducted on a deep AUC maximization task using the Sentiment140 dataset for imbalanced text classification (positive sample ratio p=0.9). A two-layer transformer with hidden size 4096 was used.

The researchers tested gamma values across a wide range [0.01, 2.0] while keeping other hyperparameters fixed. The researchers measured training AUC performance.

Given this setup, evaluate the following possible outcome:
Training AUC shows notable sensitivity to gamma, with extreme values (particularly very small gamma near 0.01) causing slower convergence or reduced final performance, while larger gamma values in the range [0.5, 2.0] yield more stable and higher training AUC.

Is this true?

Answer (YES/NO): NO